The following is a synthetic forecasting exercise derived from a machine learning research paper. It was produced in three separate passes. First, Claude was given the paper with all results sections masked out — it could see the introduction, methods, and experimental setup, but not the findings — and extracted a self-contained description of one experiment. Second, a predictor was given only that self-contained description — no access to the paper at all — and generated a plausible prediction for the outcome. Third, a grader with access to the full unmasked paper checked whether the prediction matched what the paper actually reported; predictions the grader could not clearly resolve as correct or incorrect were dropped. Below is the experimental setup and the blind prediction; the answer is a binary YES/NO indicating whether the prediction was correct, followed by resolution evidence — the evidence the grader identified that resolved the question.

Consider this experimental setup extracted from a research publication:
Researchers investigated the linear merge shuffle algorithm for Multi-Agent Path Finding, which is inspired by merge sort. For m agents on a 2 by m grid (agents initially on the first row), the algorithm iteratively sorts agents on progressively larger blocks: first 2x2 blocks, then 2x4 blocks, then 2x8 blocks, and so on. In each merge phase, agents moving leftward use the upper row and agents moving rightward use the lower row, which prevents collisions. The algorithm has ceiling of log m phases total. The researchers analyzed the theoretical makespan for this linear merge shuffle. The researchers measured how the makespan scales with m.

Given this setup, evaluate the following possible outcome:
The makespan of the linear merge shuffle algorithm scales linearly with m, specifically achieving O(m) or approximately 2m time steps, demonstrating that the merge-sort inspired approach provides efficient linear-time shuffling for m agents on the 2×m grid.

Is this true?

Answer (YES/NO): NO